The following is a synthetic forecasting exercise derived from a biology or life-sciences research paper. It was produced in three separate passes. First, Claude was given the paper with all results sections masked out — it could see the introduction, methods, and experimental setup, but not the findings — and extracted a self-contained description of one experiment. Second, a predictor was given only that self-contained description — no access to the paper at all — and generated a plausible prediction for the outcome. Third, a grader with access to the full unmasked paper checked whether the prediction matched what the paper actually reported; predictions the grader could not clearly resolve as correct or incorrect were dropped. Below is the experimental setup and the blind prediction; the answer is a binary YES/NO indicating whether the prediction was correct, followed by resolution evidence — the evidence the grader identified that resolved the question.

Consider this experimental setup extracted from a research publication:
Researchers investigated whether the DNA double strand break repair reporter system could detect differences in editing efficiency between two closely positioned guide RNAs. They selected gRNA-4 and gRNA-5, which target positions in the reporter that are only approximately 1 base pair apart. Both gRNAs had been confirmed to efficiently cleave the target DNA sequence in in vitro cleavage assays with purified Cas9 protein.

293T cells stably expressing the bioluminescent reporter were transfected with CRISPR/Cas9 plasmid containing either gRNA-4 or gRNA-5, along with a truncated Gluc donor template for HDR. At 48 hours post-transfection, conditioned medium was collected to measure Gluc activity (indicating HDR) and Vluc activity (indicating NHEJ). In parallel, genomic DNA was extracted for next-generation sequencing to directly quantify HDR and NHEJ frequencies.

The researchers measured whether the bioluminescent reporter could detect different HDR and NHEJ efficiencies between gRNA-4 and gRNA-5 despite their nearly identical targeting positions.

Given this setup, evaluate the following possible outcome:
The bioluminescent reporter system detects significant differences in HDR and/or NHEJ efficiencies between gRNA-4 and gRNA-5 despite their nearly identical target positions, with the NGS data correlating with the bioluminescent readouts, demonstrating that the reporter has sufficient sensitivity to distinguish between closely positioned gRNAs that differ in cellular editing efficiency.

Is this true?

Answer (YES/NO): YES